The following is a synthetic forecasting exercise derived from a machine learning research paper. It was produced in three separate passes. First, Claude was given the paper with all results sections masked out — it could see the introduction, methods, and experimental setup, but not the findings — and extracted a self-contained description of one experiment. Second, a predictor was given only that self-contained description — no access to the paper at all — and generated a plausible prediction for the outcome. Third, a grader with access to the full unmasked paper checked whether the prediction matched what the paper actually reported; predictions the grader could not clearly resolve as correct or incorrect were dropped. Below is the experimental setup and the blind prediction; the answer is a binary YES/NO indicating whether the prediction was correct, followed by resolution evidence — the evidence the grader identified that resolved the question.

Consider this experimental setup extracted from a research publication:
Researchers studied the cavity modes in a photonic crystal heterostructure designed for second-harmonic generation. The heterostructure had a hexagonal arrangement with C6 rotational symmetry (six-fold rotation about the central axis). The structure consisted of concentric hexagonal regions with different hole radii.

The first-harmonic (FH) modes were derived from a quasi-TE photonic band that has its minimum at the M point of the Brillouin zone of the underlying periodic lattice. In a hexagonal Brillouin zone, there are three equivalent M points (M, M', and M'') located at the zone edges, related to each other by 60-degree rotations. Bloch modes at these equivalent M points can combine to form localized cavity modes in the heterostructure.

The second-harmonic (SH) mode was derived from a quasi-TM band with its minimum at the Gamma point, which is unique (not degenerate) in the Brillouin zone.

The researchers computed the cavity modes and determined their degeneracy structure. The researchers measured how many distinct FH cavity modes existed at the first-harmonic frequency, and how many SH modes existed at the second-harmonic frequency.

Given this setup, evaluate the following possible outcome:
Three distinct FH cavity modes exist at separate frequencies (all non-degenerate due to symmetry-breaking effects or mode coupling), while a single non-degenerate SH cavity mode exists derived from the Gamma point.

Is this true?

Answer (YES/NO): NO